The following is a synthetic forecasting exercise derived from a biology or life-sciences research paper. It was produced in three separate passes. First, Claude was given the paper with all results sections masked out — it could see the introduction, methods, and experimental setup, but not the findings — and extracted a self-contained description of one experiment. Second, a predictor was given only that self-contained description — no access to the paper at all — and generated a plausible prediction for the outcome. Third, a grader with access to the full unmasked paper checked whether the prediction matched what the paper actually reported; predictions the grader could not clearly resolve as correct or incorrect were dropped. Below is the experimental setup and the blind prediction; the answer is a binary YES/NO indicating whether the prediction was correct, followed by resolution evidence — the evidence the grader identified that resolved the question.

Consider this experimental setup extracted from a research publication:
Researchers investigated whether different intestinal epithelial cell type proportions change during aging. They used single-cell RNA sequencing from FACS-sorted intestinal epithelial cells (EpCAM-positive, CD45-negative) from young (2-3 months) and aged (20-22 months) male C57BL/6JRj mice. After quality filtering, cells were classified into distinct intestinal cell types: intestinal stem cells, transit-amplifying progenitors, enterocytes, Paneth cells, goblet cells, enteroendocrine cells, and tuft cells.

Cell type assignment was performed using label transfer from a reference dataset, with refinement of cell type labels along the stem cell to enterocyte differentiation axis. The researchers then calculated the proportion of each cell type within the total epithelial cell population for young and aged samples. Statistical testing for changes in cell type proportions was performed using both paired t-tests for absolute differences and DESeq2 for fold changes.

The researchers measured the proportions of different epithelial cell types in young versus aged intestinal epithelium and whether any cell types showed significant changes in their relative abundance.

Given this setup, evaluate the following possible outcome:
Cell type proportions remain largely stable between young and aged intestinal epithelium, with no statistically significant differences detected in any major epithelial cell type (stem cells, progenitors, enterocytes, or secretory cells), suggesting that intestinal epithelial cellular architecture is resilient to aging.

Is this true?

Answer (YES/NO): YES